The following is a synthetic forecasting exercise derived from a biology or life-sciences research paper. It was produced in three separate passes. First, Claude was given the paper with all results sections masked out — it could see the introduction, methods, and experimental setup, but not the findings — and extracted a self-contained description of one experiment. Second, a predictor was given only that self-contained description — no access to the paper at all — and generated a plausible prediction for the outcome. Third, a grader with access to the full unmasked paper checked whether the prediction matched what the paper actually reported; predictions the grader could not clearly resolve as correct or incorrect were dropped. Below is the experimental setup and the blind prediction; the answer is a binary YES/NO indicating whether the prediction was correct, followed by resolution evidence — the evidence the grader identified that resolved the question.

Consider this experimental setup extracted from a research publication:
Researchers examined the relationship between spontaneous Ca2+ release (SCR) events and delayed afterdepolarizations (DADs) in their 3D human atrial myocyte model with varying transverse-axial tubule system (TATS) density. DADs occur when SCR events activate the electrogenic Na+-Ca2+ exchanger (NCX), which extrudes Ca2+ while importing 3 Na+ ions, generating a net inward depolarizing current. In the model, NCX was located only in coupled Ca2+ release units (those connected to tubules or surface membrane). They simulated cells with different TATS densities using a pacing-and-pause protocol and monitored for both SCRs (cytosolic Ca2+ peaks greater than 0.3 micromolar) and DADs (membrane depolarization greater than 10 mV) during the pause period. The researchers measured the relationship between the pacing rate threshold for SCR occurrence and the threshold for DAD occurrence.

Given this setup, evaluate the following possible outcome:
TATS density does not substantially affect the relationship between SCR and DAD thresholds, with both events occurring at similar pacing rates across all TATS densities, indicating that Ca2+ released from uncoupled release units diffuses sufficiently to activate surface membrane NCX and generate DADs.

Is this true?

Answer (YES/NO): NO